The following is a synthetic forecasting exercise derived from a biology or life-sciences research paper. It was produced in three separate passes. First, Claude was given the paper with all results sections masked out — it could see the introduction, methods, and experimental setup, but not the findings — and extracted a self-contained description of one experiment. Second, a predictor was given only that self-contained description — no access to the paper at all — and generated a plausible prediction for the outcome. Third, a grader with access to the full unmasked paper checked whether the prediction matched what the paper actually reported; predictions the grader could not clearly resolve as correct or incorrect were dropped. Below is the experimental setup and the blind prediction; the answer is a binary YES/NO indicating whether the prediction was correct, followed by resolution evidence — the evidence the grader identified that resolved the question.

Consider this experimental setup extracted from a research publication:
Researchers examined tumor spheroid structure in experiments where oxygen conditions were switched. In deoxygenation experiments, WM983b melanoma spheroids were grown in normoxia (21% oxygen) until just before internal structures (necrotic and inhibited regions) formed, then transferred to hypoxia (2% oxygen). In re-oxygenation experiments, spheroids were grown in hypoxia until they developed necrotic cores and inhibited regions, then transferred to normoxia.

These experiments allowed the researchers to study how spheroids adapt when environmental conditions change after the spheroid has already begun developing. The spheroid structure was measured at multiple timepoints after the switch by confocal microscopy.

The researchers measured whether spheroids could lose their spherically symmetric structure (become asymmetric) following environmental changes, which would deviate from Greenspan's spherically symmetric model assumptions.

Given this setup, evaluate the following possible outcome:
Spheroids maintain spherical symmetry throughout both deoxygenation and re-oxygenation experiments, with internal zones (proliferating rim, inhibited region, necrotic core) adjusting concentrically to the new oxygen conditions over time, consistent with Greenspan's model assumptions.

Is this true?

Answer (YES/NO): NO